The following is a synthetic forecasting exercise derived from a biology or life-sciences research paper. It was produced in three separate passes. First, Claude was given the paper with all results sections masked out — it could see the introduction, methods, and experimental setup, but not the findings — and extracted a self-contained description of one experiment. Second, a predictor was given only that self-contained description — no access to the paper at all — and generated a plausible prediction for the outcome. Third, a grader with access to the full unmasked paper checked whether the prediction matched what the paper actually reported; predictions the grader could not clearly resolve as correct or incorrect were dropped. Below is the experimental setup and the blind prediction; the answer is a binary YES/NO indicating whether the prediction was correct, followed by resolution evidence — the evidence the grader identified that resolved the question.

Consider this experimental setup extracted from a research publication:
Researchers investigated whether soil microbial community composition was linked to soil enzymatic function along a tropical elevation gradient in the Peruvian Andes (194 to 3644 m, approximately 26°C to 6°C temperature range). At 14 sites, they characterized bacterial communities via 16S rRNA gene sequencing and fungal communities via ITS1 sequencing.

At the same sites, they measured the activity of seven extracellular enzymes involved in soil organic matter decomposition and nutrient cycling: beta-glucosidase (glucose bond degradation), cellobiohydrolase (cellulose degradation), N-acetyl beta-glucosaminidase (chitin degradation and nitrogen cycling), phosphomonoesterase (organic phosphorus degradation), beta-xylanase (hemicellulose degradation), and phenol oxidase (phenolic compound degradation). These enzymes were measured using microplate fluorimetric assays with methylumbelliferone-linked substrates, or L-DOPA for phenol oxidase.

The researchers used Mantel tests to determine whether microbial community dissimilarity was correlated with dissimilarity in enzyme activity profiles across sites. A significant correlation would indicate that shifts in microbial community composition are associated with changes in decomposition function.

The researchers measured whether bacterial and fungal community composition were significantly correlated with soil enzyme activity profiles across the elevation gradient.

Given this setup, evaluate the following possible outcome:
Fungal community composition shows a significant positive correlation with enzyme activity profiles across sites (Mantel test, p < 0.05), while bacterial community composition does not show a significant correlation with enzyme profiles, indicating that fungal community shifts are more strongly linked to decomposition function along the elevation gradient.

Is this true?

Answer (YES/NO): NO